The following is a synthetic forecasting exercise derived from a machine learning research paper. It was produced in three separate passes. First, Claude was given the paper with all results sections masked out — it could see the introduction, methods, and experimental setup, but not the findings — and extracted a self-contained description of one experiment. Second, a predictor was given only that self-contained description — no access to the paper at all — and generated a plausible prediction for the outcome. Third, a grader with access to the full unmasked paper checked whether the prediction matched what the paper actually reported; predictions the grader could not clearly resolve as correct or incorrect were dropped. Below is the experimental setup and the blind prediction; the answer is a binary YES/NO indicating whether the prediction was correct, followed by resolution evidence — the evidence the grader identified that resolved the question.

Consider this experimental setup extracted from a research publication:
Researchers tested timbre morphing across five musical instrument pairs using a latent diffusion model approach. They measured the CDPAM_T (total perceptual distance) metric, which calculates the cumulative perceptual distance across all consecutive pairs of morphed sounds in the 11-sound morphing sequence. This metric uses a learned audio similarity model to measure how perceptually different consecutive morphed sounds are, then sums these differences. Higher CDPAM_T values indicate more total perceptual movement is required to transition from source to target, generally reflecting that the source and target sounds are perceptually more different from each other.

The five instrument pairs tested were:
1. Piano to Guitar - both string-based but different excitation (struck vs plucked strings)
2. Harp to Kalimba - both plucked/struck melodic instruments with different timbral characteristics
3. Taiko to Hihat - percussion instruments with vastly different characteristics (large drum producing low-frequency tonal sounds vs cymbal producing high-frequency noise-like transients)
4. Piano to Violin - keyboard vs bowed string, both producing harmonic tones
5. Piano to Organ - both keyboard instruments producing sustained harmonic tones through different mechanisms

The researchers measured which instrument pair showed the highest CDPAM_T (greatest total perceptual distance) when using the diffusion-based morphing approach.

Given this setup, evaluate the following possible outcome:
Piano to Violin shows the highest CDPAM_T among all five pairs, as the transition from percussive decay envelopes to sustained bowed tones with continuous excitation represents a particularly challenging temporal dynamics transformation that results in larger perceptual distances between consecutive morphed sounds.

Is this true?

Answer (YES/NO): NO